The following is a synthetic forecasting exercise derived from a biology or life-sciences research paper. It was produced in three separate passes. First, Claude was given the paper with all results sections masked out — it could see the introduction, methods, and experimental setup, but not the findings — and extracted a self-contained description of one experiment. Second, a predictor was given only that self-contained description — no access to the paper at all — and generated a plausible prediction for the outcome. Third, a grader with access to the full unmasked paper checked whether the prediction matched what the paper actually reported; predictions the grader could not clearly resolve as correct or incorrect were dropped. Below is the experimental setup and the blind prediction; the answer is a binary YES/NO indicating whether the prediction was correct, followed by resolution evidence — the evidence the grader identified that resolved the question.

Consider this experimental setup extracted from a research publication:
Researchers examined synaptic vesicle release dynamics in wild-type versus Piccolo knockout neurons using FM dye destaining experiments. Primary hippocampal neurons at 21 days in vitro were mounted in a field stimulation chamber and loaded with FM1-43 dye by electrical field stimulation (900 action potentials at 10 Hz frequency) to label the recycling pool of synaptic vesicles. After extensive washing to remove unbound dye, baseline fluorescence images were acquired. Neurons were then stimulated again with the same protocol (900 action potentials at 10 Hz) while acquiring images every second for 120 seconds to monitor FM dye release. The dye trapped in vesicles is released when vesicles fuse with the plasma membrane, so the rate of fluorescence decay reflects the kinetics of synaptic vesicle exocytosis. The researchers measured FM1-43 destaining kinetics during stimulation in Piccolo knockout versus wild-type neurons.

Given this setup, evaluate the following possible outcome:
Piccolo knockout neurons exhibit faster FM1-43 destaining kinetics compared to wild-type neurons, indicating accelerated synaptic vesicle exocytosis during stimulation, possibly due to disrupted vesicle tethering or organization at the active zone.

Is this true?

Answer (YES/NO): NO